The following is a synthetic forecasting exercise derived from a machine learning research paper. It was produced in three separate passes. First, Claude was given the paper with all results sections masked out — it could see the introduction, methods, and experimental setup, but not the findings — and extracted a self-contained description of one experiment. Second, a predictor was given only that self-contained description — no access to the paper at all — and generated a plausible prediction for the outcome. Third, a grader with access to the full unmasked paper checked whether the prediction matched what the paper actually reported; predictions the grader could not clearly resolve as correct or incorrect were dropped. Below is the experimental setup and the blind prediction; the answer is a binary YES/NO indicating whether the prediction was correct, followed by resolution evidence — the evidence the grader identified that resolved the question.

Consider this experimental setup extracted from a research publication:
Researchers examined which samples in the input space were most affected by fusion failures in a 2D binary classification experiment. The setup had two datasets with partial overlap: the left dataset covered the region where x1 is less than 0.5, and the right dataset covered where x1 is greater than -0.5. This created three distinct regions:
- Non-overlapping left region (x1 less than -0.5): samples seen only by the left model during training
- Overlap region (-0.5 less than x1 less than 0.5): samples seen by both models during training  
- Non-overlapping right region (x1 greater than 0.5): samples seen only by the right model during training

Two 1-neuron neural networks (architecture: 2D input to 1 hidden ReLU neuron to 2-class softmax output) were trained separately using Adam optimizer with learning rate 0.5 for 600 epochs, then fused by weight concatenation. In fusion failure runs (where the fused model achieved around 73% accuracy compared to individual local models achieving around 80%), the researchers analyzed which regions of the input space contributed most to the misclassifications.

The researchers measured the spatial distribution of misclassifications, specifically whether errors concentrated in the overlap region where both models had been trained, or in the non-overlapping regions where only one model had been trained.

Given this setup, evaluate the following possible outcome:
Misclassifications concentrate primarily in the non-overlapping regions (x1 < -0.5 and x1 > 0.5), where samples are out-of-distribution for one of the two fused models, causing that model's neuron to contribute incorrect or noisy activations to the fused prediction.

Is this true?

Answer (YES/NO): YES